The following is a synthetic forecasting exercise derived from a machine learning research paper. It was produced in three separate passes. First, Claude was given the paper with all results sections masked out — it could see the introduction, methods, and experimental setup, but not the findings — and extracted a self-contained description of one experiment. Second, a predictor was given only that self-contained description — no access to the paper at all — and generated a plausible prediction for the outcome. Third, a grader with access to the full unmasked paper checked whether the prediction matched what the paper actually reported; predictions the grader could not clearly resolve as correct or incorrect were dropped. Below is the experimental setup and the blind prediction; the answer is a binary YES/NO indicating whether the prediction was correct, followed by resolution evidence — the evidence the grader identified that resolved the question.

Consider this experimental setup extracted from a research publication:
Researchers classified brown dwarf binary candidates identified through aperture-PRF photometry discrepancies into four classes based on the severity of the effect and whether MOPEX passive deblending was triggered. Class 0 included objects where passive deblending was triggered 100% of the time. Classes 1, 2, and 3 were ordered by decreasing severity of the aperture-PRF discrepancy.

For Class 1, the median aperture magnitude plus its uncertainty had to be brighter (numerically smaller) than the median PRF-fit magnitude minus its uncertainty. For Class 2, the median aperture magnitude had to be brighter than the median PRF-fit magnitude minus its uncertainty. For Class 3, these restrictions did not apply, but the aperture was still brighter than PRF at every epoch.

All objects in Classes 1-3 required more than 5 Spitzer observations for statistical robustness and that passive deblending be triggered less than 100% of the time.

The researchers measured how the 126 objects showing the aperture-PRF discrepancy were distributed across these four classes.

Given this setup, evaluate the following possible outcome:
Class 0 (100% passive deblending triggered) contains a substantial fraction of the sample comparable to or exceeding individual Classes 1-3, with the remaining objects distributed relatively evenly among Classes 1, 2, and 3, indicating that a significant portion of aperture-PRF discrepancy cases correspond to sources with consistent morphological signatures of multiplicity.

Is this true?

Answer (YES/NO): NO